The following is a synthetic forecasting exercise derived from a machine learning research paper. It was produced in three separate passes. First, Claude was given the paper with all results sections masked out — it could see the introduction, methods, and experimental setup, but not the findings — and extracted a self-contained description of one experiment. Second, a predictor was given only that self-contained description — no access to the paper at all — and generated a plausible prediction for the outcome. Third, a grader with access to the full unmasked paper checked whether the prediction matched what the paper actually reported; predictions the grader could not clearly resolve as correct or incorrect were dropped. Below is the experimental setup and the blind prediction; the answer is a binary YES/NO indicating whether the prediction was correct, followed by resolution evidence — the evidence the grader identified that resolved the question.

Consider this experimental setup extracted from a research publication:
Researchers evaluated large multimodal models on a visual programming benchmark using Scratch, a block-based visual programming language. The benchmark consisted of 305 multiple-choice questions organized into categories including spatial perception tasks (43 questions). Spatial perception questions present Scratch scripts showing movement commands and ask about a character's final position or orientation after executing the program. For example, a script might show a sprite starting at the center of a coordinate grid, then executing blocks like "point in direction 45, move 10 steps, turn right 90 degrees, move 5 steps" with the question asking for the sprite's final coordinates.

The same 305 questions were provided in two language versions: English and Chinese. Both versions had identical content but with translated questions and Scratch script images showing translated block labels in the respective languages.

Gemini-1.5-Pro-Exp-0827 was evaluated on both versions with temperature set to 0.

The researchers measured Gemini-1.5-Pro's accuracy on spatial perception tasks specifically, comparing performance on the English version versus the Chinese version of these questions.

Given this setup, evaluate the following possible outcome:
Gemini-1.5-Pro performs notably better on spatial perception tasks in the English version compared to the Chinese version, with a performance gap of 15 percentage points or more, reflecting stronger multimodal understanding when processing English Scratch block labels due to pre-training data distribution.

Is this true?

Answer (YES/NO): NO